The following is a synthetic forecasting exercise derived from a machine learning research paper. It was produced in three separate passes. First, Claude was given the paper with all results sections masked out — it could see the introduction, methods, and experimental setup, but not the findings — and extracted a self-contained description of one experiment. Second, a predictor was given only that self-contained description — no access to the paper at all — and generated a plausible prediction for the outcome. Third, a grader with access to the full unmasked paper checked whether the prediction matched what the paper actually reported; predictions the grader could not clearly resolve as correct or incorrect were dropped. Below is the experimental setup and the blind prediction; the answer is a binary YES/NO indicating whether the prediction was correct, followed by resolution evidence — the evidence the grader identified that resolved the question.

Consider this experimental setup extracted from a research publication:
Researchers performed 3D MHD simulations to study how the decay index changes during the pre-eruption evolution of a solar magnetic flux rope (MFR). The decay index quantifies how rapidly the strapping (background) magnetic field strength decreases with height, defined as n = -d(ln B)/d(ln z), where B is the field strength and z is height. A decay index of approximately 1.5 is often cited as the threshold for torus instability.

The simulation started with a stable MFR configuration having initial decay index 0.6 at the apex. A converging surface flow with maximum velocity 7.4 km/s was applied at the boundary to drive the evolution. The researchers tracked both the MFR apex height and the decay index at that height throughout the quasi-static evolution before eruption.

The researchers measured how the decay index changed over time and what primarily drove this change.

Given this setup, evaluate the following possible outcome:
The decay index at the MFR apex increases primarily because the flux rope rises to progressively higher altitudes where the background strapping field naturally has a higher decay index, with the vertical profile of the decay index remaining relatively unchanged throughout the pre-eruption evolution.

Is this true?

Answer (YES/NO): NO